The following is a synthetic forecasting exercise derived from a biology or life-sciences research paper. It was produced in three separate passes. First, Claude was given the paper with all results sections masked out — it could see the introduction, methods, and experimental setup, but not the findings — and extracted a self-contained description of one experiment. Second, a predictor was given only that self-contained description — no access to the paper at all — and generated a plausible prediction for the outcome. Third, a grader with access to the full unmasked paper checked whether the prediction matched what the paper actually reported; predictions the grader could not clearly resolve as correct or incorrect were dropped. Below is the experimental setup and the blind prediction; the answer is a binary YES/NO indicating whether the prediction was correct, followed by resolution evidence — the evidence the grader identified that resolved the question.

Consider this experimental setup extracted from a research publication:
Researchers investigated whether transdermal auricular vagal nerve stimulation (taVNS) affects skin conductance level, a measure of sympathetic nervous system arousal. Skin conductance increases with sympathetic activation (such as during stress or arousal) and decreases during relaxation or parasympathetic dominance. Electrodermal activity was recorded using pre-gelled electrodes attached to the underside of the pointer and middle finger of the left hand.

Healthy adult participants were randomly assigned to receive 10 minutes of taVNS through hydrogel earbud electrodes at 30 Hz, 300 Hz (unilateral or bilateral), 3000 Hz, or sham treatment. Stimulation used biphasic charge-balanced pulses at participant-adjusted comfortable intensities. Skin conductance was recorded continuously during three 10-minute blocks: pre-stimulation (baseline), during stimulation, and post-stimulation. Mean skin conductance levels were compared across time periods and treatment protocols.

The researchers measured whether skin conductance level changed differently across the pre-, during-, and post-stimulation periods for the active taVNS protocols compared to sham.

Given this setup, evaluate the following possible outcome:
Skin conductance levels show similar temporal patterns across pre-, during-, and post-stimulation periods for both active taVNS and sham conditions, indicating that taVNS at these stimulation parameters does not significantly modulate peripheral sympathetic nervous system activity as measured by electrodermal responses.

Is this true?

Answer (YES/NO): YES